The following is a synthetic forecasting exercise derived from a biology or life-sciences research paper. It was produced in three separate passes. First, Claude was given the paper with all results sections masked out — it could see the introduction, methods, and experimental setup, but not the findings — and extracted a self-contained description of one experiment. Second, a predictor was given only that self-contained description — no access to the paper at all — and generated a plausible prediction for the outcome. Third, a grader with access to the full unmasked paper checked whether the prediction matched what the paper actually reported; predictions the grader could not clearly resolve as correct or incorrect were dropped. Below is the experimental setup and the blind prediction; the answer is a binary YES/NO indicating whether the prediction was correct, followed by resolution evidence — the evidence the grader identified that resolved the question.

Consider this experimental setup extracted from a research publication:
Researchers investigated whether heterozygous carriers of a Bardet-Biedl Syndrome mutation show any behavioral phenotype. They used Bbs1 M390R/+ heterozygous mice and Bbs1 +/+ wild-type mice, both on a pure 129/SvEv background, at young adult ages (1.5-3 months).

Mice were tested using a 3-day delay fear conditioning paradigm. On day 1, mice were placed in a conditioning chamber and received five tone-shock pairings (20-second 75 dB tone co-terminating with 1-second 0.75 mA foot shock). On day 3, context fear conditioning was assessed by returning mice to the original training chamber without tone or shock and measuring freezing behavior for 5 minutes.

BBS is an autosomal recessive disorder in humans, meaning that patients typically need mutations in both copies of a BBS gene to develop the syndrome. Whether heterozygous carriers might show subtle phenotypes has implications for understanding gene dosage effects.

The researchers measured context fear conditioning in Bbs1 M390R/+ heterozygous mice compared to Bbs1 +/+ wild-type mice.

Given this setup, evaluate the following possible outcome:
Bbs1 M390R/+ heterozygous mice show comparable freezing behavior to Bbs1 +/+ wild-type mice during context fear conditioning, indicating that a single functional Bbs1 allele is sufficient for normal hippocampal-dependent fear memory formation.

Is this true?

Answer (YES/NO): YES